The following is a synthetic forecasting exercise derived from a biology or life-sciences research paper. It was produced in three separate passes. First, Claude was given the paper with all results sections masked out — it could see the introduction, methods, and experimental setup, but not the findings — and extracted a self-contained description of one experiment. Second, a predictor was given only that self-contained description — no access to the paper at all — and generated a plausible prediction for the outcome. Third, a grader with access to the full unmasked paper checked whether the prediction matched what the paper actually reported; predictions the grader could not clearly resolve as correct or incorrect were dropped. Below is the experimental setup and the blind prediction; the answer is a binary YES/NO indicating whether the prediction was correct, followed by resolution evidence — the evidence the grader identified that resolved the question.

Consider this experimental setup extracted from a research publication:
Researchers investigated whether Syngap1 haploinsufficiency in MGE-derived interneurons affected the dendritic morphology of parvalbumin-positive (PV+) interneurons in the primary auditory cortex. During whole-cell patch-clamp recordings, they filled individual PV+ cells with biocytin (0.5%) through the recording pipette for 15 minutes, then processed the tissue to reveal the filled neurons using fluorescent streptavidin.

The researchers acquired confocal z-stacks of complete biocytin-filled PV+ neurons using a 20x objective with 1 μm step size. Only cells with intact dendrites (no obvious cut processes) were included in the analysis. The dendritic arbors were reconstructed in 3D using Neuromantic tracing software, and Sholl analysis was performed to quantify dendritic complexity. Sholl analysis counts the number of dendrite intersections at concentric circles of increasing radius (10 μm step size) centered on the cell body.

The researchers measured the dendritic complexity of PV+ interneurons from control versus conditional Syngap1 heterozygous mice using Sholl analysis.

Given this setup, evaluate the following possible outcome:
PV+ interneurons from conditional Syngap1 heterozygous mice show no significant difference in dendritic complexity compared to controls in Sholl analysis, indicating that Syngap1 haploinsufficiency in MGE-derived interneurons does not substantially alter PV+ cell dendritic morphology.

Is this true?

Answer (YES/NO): NO